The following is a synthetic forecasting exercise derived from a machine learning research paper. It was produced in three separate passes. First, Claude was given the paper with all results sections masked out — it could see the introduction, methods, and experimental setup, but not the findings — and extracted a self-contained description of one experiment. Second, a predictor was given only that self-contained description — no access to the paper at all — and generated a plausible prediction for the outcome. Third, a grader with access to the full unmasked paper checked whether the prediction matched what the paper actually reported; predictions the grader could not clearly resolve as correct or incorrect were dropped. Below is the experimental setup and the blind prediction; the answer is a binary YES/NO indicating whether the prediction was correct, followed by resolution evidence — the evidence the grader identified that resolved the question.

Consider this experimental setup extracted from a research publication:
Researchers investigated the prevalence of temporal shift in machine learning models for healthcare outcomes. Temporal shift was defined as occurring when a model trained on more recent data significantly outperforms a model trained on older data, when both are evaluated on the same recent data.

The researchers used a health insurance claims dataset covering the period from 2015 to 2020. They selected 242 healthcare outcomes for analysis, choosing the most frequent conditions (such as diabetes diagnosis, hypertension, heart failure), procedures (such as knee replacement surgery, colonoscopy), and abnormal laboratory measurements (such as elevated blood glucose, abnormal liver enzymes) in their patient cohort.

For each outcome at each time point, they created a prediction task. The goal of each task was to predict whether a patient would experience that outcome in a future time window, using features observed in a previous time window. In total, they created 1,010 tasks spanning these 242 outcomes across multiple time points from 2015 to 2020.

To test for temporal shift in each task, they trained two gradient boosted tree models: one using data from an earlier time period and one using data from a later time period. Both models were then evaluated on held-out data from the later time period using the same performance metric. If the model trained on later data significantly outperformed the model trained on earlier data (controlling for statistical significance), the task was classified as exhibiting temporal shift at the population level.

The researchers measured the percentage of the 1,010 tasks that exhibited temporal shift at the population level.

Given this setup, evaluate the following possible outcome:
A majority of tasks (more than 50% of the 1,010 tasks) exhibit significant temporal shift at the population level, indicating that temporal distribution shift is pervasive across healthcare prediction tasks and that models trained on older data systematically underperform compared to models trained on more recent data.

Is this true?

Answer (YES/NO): NO